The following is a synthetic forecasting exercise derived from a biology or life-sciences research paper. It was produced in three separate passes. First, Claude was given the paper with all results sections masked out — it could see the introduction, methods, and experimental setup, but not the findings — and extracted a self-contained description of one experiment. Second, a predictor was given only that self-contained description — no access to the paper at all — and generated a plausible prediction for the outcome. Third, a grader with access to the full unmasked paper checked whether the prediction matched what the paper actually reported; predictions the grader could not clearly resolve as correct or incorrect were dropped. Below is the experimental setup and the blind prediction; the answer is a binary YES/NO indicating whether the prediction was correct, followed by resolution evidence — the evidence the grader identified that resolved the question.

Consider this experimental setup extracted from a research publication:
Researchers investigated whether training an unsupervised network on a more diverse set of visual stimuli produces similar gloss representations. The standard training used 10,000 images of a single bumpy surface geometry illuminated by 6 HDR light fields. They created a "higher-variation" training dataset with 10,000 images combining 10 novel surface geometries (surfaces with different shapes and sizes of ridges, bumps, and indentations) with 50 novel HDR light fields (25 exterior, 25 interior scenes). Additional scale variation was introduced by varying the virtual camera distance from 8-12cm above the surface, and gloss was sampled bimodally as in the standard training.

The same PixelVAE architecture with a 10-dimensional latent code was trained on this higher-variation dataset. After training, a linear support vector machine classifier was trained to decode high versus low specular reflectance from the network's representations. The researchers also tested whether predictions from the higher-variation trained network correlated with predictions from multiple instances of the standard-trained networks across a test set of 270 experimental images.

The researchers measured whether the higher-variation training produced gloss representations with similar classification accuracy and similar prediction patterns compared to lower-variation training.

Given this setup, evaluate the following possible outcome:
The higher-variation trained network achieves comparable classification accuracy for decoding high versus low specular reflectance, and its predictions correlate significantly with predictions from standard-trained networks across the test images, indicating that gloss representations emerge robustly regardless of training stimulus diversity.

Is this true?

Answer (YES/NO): YES